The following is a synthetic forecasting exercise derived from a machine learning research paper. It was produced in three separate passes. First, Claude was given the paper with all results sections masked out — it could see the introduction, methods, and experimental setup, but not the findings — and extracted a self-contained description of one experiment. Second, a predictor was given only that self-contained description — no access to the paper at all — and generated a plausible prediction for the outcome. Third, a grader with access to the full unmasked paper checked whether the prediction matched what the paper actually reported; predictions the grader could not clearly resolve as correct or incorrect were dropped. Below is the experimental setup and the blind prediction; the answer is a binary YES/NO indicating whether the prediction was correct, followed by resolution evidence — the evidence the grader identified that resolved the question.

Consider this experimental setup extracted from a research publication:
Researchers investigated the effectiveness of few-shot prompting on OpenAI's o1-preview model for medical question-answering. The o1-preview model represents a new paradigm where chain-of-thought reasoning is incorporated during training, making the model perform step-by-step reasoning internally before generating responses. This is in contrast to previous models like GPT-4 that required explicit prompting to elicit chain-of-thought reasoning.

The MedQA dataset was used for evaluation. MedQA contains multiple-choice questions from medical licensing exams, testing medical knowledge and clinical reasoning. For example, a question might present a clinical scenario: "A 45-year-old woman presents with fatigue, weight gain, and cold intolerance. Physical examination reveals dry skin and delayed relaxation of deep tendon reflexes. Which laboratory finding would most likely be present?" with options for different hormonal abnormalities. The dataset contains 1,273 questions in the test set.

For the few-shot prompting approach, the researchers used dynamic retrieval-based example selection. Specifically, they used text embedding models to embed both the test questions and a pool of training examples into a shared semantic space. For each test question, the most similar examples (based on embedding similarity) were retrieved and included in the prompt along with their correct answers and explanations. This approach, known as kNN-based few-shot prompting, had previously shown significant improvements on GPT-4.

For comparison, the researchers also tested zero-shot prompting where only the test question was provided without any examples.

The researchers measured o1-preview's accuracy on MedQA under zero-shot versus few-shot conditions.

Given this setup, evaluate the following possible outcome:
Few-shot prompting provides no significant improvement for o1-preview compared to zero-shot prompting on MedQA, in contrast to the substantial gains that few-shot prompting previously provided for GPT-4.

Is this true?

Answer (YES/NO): NO